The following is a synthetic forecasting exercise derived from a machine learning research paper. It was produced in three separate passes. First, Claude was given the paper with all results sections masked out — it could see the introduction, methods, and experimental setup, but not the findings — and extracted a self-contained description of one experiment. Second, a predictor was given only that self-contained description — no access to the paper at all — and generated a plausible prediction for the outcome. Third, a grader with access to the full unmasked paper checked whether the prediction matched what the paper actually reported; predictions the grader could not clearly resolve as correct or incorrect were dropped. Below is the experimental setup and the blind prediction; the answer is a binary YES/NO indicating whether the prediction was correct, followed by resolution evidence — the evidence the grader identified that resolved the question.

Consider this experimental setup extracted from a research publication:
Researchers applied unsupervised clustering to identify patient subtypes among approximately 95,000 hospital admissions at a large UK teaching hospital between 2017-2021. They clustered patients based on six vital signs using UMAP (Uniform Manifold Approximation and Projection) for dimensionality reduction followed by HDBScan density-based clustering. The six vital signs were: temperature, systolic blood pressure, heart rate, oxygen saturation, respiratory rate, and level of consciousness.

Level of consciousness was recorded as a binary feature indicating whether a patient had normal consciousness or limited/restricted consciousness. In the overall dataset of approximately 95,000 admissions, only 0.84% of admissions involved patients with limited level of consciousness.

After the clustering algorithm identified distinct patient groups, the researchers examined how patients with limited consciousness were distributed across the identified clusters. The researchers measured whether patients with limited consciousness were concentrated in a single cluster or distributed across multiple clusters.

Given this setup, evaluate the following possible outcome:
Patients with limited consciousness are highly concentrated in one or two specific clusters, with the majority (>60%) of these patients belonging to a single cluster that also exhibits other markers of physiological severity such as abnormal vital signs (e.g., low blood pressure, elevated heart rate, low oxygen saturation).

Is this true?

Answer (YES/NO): YES